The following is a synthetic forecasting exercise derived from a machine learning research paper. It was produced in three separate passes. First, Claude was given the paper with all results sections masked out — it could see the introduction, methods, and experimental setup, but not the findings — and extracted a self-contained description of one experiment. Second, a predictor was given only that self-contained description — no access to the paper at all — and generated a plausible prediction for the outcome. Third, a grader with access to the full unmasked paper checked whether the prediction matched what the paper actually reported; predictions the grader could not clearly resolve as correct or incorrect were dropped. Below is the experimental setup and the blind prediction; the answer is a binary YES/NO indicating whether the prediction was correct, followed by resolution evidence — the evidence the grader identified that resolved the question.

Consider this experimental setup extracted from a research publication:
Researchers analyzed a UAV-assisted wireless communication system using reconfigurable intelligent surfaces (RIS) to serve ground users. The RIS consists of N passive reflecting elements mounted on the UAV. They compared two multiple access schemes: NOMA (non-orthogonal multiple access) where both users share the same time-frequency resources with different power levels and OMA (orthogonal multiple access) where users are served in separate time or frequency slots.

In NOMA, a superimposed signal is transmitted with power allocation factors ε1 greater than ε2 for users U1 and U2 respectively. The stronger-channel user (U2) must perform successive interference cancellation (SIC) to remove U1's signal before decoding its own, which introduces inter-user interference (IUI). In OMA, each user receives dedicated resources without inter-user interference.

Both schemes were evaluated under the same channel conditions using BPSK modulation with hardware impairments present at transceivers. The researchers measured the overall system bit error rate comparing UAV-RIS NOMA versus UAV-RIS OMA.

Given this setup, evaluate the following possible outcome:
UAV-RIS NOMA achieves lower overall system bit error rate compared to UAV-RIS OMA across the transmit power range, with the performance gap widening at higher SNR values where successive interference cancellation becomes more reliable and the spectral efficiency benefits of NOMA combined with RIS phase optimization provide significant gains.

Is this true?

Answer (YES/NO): NO